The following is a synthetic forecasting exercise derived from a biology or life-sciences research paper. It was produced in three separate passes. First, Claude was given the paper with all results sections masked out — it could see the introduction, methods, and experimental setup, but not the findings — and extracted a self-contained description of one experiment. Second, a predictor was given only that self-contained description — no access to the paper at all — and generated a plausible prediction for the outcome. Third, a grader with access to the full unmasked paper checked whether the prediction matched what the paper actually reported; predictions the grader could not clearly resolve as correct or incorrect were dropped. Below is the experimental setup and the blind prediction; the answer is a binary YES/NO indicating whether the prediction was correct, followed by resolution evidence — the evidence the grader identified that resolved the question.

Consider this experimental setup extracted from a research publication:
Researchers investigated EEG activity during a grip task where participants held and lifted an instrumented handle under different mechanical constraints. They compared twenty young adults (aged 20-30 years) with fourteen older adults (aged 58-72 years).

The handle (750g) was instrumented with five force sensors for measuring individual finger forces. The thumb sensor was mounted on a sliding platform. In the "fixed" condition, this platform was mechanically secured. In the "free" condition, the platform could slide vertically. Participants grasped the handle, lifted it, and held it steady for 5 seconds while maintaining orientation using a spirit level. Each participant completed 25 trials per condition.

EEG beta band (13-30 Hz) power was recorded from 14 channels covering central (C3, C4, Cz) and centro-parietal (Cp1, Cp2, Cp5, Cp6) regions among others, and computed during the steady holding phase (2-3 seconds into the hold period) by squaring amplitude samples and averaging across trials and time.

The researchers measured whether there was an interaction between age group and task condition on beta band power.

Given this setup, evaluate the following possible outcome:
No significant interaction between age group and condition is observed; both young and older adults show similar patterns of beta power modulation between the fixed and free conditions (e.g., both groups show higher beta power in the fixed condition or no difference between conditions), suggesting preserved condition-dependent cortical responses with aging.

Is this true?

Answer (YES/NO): NO